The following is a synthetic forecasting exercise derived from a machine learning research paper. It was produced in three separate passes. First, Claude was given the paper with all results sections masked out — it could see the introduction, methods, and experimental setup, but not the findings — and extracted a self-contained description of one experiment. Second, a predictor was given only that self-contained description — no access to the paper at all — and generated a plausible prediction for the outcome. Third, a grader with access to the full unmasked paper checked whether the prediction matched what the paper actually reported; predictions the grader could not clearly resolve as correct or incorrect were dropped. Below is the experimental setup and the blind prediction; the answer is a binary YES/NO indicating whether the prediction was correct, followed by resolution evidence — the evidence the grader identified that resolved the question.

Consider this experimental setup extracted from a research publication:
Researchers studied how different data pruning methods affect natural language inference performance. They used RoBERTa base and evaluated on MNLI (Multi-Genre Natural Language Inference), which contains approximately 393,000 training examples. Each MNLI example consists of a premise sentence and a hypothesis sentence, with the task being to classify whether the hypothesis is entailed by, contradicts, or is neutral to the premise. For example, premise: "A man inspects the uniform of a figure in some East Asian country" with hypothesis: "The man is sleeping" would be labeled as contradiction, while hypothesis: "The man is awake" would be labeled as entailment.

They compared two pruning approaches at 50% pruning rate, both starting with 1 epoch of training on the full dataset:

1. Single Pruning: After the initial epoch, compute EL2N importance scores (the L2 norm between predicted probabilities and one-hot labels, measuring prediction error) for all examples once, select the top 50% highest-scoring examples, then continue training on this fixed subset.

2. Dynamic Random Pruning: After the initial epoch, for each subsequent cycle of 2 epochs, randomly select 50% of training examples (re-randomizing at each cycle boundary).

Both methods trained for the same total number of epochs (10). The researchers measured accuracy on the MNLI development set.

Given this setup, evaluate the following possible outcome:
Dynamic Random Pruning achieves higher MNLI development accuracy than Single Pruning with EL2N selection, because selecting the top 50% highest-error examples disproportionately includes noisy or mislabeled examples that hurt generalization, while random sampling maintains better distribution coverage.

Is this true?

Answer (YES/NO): YES